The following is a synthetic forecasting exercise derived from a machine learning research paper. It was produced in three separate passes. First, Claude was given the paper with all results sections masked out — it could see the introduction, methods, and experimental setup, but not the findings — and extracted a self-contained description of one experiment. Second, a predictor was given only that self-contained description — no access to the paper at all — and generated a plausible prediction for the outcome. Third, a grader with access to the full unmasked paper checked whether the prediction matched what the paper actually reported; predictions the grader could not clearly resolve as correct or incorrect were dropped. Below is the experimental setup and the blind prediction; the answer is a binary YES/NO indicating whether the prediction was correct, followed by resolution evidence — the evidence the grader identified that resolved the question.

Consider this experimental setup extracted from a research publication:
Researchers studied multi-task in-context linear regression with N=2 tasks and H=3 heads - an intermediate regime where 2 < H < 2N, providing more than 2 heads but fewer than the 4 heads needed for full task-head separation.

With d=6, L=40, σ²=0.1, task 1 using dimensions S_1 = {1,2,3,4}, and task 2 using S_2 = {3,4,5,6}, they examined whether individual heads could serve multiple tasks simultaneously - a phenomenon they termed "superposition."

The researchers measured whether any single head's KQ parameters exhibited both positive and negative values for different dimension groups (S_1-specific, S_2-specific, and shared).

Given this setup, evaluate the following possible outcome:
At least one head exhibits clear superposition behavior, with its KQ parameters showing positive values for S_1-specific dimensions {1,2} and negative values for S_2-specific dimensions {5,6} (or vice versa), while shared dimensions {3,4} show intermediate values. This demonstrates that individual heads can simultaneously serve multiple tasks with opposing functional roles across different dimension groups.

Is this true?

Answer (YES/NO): YES